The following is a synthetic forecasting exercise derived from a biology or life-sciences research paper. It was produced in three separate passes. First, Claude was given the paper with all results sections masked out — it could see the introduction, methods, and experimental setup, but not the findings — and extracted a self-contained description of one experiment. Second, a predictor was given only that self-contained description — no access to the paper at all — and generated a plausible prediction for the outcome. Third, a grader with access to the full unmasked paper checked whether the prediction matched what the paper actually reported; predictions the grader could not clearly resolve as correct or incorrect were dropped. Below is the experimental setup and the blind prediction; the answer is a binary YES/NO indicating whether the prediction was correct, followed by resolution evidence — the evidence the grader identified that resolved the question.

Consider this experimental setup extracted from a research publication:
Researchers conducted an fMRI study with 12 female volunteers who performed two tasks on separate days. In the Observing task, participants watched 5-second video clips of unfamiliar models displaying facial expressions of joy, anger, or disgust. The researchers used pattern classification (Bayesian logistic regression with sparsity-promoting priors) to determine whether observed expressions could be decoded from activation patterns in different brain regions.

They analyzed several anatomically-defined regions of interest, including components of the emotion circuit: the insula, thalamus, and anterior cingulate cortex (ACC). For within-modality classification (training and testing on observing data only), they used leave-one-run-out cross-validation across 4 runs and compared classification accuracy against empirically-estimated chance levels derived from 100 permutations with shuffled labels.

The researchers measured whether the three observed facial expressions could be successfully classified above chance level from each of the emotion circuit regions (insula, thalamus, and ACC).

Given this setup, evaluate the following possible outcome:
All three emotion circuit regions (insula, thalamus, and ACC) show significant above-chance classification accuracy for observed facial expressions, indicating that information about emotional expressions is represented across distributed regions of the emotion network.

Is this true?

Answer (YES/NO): NO